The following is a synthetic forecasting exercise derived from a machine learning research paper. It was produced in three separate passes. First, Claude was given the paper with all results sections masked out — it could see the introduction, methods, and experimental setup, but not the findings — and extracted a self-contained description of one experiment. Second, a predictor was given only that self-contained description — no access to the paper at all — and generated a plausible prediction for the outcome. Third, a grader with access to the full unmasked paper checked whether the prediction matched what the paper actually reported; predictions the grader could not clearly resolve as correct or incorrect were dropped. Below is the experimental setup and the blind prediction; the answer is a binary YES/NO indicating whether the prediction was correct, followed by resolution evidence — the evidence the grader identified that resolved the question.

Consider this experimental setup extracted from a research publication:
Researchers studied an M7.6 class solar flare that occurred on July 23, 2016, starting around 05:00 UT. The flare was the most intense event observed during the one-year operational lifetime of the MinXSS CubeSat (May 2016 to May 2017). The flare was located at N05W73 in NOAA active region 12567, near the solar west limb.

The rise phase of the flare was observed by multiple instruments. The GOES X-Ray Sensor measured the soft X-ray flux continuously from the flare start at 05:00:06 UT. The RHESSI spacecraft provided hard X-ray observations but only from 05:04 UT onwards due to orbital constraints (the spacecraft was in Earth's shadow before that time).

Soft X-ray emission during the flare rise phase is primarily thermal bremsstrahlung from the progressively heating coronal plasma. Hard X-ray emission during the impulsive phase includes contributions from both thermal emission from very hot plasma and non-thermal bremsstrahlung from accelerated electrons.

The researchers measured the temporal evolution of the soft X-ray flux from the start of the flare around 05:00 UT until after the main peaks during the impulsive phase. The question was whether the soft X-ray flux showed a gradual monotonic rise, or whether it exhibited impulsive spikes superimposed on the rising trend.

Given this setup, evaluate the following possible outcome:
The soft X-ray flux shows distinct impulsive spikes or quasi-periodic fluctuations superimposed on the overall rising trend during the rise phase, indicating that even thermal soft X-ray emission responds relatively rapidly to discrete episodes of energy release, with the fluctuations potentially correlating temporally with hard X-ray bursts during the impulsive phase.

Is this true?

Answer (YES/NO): NO